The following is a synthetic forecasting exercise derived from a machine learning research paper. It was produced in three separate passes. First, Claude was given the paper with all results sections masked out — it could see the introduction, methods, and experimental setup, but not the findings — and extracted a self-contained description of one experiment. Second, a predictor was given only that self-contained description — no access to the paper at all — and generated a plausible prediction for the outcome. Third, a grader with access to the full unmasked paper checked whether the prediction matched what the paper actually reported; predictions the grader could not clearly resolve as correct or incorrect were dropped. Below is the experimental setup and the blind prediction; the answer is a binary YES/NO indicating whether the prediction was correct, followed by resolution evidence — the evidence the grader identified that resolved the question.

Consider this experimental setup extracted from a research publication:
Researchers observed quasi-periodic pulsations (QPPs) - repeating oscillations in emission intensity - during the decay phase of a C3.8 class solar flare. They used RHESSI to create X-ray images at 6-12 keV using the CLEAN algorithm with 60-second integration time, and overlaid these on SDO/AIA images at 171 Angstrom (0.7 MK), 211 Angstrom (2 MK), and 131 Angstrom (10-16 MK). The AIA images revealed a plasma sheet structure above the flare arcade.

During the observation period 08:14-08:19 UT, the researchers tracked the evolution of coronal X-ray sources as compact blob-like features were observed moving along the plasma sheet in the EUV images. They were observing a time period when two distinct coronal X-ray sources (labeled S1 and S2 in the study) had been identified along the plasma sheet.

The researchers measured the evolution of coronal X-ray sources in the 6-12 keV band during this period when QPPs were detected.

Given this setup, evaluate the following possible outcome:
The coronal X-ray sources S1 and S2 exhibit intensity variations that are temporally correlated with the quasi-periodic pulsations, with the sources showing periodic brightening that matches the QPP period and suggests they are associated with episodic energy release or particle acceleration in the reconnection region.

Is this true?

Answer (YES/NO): NO